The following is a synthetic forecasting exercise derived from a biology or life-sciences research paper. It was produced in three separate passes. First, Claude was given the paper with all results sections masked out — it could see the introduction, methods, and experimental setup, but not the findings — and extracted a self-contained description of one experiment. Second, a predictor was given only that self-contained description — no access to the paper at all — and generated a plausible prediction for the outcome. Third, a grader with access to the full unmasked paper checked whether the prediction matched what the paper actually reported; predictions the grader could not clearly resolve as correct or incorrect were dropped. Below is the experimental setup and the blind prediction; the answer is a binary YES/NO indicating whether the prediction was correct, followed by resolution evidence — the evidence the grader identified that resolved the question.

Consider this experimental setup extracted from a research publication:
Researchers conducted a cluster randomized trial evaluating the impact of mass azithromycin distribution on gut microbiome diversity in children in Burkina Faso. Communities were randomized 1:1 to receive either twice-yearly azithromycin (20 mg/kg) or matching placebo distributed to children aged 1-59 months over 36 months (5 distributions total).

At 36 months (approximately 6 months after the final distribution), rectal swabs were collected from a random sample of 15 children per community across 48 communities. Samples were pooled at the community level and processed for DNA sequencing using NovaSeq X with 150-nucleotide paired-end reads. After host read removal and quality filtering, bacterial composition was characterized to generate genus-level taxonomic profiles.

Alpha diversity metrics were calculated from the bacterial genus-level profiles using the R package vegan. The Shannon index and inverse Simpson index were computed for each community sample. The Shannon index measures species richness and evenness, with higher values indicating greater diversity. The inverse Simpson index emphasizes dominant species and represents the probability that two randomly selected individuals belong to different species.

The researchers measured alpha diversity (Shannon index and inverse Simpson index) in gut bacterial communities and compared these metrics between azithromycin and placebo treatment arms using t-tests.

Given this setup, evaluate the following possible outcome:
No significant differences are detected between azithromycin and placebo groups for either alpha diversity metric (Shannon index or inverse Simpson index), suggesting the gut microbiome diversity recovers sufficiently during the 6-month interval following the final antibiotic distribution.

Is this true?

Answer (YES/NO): YES